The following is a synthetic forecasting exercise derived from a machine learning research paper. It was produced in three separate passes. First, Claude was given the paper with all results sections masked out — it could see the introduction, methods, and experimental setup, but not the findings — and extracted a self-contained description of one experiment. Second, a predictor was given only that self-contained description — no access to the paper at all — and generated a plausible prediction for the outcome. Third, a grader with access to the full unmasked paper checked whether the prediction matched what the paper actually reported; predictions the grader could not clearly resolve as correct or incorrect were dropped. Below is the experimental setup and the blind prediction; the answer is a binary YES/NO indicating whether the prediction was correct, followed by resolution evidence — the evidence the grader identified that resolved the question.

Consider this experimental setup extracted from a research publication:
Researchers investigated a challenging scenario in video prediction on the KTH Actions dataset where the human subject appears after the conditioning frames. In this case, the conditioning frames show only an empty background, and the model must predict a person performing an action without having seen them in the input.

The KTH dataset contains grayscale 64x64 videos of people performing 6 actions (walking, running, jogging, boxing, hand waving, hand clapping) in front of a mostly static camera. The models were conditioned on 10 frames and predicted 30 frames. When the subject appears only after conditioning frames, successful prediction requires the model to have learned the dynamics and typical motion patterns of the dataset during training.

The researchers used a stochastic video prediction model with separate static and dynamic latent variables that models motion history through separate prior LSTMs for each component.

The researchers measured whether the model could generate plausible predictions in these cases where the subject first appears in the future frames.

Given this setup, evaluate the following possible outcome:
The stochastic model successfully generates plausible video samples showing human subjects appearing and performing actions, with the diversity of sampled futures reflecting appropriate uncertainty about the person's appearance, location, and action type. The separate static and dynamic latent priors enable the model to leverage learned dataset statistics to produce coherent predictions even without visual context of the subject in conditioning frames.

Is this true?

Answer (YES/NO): YES